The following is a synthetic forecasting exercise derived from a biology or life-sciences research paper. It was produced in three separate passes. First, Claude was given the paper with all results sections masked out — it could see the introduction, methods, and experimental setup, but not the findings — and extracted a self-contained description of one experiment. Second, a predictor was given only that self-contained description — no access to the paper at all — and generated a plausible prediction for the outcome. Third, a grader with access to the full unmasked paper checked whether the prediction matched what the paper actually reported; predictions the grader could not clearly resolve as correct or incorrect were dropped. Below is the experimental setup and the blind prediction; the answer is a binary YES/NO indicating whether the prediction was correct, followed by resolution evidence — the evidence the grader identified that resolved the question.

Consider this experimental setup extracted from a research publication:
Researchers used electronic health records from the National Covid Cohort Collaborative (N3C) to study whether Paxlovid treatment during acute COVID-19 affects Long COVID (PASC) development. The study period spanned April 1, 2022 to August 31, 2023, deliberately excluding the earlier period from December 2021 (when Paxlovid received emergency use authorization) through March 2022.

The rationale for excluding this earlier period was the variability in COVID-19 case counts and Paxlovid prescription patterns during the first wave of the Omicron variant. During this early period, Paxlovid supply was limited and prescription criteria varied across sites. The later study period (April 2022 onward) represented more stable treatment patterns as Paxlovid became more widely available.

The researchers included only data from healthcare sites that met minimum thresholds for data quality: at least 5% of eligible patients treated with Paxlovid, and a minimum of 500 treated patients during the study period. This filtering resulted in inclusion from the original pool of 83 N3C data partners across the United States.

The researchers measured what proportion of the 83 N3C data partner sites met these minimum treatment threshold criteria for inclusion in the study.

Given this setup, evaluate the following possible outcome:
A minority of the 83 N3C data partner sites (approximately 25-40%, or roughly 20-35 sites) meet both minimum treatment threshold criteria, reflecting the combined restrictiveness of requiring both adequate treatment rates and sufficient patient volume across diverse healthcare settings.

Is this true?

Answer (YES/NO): YES